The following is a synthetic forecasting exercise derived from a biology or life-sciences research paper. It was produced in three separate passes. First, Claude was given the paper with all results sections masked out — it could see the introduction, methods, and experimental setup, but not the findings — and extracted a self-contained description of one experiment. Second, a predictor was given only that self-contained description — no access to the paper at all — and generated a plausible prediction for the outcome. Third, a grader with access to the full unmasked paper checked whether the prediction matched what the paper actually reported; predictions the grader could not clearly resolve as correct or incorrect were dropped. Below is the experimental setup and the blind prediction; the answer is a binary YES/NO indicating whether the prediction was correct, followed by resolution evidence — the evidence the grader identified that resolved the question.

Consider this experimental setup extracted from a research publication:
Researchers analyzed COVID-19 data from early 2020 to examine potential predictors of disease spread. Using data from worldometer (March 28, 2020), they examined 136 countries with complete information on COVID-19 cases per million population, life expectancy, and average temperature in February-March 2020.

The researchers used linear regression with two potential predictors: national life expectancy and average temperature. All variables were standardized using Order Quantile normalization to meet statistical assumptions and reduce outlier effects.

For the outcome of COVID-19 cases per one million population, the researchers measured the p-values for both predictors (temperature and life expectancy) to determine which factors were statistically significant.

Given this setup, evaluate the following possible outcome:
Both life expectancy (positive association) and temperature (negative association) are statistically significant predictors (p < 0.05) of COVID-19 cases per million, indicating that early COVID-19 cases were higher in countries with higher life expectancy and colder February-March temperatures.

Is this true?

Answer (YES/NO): YES